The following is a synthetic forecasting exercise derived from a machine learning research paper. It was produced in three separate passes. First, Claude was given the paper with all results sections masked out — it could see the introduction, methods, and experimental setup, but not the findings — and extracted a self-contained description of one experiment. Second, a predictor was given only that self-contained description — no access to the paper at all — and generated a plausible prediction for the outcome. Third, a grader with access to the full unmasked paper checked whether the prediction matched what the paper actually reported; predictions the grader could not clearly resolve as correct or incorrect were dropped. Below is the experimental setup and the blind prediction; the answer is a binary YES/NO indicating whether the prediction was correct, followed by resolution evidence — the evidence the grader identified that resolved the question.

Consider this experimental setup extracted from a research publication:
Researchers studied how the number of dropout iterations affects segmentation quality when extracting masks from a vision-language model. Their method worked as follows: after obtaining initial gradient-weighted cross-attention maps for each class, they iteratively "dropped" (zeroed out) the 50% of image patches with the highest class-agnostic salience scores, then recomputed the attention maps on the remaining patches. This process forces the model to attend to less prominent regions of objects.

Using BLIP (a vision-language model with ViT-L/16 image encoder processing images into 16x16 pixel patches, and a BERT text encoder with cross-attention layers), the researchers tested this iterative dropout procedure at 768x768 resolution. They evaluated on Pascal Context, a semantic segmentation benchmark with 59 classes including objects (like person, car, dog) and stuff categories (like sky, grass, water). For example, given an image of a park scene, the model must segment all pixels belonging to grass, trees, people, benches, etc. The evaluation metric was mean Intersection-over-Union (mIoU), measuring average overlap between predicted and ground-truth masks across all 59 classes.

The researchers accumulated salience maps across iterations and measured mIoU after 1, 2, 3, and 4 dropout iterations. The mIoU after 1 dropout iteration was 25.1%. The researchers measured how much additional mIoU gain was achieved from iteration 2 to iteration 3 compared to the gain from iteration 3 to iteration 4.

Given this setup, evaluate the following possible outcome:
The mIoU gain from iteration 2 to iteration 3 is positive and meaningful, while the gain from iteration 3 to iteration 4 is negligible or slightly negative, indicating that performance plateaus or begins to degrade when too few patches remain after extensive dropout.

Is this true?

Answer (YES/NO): NO